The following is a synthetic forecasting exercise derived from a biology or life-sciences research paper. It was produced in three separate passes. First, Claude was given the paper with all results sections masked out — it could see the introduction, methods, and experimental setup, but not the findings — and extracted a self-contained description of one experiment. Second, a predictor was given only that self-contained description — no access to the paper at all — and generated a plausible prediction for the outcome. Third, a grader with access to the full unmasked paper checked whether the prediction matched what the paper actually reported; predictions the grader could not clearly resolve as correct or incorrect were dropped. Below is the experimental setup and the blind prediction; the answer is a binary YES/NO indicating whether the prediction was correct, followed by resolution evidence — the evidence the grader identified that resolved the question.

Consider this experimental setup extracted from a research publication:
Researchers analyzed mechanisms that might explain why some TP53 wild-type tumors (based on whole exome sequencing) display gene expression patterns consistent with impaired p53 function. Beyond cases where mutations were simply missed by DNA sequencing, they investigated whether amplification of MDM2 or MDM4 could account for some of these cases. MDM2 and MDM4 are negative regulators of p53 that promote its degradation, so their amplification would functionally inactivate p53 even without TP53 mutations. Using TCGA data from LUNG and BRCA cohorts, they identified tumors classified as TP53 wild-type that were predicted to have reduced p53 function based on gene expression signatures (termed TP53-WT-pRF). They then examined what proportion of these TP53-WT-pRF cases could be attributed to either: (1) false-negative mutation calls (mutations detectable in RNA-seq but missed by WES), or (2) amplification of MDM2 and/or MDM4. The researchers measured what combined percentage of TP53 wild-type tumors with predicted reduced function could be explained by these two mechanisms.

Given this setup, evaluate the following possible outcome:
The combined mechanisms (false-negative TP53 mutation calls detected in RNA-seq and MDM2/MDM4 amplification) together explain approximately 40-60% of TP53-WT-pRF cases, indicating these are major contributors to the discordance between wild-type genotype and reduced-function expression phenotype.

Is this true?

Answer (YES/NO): NO